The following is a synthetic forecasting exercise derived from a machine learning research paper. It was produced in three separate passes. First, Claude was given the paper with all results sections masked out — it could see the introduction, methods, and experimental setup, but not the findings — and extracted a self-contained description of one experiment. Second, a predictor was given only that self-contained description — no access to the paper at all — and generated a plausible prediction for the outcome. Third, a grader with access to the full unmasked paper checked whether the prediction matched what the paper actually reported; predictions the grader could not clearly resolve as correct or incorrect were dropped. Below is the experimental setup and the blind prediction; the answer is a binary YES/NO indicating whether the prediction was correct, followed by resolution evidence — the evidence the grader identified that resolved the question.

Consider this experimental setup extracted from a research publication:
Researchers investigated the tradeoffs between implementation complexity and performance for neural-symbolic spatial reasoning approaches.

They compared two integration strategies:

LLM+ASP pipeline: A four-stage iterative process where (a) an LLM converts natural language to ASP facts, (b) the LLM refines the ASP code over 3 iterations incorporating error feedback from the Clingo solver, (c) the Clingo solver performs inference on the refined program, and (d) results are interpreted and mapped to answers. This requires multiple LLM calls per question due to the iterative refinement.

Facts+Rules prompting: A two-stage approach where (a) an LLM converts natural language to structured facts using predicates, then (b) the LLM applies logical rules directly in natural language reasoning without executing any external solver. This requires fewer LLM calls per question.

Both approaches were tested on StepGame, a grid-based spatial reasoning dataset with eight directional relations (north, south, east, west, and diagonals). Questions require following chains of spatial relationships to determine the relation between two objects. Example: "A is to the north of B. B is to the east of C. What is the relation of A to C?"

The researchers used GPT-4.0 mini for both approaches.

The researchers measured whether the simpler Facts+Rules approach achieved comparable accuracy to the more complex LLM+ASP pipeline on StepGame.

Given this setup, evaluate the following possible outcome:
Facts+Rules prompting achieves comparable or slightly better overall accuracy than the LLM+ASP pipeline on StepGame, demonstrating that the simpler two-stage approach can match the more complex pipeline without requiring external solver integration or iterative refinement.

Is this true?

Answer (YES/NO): NO